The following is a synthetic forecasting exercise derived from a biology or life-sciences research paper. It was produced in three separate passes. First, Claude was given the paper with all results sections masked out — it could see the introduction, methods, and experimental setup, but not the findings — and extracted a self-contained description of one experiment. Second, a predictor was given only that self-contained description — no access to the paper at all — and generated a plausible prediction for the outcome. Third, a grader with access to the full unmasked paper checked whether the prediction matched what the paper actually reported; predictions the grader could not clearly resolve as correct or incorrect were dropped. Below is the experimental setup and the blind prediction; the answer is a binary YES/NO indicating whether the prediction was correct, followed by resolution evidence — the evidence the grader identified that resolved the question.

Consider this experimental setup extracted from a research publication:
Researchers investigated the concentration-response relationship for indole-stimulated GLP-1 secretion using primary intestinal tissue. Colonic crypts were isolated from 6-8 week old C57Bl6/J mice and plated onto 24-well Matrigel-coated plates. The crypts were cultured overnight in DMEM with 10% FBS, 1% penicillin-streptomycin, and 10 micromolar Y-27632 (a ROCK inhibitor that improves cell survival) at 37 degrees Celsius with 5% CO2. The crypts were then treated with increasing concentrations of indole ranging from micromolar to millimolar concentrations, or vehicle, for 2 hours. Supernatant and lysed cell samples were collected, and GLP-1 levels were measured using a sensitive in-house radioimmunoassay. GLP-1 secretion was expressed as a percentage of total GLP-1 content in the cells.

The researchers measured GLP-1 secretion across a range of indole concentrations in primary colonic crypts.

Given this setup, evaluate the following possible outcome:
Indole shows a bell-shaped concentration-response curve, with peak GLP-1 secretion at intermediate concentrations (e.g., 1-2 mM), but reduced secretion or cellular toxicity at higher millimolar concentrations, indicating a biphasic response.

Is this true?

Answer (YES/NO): NO